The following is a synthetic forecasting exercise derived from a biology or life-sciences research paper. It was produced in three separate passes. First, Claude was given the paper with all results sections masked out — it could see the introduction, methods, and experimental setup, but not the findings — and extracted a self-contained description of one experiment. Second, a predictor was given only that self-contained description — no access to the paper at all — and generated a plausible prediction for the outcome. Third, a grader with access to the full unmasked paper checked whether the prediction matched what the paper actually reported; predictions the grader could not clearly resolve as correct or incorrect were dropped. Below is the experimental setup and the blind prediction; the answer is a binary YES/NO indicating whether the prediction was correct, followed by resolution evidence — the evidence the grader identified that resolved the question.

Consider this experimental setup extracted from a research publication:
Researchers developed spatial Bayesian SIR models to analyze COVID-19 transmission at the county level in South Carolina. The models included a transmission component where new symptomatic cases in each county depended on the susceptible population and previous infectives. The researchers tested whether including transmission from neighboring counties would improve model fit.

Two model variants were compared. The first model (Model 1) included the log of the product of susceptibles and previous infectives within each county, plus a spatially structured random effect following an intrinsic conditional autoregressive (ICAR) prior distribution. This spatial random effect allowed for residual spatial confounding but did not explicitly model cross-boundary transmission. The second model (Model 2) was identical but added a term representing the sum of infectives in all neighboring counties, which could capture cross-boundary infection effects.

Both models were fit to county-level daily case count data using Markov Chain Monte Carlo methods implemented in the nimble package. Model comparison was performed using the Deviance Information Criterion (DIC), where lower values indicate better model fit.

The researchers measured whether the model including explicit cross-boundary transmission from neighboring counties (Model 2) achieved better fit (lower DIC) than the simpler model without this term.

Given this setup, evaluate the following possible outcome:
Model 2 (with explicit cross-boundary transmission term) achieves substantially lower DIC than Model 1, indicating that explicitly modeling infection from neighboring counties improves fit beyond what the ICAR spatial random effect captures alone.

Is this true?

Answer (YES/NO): NO